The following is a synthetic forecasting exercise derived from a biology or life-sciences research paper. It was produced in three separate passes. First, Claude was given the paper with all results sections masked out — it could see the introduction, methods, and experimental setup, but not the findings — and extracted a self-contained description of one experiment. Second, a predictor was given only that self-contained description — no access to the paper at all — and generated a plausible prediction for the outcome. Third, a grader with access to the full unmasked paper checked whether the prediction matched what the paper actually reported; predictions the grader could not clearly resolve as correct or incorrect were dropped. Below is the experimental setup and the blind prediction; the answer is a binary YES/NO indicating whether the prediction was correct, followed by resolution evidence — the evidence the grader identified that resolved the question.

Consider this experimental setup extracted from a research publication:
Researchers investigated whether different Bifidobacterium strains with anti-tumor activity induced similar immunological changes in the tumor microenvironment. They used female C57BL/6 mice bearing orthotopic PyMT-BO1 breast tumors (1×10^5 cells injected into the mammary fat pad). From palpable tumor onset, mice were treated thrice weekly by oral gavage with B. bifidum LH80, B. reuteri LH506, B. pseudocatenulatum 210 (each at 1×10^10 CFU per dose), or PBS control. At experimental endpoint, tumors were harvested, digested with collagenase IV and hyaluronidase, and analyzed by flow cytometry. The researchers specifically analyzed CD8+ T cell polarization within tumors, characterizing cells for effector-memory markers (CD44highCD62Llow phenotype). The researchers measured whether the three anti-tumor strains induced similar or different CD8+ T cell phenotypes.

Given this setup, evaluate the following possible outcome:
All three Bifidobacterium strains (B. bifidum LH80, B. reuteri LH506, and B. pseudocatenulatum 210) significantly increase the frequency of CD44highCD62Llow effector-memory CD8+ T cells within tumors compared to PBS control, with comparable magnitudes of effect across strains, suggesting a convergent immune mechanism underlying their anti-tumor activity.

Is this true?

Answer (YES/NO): NO